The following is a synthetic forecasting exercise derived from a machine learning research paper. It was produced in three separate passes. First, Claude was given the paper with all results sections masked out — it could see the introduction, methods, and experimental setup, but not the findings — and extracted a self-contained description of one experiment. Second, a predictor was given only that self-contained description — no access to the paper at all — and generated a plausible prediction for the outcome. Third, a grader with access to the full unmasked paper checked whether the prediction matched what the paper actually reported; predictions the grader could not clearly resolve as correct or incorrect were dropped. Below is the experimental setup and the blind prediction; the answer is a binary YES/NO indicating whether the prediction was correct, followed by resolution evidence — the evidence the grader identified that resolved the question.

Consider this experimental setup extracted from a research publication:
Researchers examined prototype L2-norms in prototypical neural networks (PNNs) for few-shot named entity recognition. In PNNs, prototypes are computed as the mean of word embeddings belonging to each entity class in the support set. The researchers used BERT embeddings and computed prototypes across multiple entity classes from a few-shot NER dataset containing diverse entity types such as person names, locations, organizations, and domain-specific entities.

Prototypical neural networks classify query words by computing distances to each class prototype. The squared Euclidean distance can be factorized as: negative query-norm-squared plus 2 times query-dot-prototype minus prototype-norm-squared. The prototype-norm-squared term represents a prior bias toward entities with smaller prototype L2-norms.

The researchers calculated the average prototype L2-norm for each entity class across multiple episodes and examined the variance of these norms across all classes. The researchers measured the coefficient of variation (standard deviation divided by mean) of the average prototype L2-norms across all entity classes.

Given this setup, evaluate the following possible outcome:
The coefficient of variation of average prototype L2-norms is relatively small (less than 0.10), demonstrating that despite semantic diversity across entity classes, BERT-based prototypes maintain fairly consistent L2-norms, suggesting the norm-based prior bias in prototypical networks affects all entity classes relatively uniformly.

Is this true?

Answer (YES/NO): NO